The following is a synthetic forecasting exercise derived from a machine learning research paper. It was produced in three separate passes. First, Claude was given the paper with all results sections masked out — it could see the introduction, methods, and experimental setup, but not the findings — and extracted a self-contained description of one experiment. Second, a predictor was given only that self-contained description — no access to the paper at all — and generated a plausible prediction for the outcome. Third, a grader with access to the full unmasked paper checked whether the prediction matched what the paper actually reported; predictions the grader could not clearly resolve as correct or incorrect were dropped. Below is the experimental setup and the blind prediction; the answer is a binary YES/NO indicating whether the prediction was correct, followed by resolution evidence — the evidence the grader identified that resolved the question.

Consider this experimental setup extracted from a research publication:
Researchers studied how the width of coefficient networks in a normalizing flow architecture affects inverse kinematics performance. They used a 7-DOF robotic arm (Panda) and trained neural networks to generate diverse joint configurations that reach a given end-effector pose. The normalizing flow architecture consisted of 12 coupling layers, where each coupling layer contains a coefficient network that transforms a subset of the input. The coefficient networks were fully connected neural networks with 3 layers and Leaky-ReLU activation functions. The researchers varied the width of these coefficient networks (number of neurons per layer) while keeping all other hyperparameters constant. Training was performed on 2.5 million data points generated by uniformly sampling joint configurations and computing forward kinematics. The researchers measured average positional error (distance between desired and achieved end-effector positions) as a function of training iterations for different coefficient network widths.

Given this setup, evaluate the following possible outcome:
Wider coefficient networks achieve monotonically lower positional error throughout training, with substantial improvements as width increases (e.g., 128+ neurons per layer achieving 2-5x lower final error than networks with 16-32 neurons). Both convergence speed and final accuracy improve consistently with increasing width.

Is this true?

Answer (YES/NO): NO